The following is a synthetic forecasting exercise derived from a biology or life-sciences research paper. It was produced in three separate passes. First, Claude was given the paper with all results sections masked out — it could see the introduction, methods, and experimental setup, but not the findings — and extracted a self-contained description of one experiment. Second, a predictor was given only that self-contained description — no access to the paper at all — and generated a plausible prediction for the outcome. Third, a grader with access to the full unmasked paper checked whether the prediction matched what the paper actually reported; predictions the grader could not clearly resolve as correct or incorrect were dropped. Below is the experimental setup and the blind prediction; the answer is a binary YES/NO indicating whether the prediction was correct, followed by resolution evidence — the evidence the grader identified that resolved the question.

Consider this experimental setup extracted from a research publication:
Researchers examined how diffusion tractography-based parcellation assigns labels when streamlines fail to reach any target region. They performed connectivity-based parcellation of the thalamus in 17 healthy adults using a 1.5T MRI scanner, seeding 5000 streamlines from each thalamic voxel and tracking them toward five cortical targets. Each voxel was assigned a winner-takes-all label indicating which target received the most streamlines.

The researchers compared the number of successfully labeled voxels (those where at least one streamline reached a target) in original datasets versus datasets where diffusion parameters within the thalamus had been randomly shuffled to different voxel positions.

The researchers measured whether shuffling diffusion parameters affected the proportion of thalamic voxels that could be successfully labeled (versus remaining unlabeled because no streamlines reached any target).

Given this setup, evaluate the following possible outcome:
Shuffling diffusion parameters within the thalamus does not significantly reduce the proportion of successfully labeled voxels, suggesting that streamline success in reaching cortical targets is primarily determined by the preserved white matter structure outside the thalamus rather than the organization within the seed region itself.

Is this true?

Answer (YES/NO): NO